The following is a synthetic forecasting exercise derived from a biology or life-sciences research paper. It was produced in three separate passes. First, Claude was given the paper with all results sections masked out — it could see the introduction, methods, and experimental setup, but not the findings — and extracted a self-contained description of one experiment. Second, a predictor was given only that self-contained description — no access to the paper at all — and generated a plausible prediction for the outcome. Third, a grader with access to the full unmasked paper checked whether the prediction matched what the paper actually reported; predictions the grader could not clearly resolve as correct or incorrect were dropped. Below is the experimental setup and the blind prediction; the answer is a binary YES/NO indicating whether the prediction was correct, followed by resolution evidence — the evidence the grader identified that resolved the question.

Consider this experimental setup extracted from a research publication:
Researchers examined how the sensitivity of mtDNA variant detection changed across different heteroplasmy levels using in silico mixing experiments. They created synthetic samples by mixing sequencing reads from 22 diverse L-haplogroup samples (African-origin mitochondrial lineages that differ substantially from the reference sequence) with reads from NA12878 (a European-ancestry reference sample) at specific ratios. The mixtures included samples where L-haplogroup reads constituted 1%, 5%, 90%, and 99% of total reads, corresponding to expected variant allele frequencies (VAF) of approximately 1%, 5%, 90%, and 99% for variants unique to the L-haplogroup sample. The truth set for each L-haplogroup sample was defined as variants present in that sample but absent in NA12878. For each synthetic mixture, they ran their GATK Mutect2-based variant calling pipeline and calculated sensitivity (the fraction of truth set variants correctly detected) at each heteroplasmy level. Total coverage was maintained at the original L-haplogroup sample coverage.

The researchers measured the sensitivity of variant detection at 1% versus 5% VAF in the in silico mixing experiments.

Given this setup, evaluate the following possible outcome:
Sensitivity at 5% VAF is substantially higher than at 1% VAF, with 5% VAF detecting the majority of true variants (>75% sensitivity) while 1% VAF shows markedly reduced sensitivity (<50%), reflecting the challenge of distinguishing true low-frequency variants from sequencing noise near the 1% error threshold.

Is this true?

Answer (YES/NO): YES